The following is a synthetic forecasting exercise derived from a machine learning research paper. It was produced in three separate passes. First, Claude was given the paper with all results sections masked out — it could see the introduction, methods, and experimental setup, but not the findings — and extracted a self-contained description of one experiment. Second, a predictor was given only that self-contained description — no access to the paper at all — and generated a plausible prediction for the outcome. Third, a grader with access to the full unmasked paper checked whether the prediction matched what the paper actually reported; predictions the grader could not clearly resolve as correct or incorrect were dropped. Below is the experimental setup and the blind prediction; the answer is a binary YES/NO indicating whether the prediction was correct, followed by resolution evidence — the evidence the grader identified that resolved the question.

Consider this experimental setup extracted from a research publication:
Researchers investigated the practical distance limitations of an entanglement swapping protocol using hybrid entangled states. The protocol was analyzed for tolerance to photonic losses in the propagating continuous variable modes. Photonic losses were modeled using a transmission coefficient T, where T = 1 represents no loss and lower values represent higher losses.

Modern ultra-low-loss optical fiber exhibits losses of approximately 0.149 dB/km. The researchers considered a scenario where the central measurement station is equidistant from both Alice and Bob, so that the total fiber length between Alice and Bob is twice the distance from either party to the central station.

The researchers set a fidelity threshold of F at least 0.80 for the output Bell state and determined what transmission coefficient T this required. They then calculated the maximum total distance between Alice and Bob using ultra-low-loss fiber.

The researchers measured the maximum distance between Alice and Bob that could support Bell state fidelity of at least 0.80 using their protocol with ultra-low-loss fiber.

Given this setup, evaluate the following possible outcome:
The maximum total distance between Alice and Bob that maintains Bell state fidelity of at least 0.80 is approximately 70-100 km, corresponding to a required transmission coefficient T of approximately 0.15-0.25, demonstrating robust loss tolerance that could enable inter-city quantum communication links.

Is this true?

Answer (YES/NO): NO